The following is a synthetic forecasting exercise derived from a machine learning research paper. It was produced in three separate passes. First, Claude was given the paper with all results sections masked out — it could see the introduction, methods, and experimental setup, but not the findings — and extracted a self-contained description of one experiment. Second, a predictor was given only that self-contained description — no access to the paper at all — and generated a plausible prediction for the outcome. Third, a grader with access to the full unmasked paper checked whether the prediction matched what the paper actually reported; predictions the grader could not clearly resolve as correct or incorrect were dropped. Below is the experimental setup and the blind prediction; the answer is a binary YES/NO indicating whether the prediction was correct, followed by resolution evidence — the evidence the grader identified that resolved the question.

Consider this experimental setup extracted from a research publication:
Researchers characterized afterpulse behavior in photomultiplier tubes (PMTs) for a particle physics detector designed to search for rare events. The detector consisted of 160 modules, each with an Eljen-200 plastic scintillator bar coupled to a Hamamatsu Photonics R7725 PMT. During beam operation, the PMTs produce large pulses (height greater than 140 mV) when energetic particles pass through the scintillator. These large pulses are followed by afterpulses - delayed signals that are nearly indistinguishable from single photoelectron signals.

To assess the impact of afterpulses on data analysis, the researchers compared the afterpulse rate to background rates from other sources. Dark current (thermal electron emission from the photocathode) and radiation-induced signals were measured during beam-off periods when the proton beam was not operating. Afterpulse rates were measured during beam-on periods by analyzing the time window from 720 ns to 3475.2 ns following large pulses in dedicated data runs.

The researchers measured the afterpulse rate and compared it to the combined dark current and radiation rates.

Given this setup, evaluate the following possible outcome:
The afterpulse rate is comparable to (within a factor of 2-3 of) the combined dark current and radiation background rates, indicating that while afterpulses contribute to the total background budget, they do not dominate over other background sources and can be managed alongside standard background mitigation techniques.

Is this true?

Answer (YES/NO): NO